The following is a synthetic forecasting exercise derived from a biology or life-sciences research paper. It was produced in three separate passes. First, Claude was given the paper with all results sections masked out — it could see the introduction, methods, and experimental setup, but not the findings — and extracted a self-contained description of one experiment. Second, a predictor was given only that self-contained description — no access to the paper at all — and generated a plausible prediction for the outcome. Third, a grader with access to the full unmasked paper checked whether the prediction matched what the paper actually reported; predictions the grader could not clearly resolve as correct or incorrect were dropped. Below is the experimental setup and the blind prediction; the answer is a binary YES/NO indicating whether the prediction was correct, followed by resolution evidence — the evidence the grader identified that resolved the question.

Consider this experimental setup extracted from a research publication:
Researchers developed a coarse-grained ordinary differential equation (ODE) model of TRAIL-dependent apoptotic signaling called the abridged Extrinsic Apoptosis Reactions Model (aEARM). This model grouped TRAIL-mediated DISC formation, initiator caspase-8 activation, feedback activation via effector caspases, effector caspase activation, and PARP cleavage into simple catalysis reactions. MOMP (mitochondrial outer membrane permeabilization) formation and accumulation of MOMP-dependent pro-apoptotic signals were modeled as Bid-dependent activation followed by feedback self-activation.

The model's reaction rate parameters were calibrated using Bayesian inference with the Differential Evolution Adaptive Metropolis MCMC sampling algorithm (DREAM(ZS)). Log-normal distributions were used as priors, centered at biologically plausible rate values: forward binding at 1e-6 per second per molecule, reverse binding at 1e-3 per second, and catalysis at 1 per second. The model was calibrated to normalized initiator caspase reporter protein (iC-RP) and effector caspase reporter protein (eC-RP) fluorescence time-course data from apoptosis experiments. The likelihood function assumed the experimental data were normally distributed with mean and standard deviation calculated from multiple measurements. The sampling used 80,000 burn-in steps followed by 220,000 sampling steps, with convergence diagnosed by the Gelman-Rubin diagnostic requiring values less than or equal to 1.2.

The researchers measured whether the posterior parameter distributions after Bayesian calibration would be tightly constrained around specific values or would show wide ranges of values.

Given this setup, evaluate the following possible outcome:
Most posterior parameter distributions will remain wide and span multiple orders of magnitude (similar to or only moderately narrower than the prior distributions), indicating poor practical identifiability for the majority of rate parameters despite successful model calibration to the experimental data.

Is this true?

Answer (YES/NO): YES